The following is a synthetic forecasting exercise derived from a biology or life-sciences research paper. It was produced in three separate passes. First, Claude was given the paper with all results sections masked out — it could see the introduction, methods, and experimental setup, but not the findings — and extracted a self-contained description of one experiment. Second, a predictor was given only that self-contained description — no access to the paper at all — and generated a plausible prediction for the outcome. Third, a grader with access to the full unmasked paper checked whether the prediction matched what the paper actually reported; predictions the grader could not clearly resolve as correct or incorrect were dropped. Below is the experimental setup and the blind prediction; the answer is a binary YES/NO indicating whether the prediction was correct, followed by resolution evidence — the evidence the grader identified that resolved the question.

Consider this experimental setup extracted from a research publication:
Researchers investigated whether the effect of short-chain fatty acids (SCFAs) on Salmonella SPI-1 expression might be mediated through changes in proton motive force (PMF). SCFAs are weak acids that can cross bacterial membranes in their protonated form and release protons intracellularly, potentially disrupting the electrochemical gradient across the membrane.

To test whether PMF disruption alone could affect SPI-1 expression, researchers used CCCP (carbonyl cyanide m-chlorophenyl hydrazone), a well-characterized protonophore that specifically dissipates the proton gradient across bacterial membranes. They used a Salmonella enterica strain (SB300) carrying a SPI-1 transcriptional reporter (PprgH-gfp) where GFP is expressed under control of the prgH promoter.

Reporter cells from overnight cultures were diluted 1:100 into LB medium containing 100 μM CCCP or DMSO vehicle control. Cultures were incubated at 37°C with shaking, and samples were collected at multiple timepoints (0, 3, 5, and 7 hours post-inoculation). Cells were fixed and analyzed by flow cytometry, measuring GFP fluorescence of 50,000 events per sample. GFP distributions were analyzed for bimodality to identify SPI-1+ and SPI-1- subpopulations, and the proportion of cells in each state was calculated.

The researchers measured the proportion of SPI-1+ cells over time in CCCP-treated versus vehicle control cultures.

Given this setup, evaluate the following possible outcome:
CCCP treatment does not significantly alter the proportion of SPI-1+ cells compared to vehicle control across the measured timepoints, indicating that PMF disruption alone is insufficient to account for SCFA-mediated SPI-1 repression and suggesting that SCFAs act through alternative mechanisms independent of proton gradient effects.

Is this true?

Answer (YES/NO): NO